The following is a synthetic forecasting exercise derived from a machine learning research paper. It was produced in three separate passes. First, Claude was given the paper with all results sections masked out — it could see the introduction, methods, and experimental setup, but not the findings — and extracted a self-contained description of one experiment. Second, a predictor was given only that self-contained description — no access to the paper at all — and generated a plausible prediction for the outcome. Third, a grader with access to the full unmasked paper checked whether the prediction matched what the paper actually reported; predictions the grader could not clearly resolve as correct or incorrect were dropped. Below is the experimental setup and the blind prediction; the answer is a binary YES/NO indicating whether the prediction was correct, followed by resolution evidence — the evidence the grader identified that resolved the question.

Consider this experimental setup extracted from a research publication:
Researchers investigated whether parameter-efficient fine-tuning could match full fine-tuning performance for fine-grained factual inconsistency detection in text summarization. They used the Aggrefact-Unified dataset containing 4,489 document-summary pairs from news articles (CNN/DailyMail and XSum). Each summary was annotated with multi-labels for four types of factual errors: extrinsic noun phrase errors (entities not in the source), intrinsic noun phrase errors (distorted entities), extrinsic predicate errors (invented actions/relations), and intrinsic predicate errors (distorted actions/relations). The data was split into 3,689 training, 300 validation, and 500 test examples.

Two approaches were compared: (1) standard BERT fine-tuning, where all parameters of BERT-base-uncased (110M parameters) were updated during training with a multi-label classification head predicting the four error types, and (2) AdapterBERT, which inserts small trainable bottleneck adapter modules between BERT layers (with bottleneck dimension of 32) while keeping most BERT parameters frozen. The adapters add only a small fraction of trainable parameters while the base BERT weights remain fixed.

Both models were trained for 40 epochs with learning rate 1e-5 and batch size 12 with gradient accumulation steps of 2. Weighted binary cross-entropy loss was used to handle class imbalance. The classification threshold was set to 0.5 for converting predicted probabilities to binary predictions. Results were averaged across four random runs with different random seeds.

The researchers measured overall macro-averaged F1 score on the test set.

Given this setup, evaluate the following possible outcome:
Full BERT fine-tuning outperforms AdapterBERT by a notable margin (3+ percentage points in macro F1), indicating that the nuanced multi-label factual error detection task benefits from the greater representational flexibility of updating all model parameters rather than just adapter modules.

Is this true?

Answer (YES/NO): NO